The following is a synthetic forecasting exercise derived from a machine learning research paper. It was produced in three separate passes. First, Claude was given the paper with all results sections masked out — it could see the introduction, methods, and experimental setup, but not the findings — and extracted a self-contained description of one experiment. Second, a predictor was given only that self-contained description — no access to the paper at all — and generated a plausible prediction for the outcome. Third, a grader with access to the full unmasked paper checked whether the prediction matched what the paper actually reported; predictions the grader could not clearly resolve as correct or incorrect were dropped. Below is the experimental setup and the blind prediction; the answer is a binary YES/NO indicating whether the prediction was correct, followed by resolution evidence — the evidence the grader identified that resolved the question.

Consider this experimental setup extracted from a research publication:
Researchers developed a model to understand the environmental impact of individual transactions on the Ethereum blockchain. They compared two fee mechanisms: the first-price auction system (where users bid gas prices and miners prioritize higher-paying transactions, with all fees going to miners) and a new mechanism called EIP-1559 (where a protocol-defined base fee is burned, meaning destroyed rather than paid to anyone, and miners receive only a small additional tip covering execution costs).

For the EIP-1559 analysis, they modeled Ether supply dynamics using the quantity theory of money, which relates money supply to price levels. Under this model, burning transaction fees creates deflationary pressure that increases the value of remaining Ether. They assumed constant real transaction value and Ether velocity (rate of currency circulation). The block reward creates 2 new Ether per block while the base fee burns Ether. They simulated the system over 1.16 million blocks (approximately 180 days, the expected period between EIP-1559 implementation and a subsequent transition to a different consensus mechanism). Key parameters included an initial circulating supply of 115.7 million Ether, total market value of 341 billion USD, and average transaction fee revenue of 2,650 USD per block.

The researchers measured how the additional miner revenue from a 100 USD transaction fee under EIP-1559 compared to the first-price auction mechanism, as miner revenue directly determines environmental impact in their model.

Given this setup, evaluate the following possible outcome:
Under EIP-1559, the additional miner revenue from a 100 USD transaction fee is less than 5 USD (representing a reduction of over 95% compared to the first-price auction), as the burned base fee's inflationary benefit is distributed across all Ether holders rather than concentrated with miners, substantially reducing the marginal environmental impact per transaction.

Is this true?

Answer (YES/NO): NO